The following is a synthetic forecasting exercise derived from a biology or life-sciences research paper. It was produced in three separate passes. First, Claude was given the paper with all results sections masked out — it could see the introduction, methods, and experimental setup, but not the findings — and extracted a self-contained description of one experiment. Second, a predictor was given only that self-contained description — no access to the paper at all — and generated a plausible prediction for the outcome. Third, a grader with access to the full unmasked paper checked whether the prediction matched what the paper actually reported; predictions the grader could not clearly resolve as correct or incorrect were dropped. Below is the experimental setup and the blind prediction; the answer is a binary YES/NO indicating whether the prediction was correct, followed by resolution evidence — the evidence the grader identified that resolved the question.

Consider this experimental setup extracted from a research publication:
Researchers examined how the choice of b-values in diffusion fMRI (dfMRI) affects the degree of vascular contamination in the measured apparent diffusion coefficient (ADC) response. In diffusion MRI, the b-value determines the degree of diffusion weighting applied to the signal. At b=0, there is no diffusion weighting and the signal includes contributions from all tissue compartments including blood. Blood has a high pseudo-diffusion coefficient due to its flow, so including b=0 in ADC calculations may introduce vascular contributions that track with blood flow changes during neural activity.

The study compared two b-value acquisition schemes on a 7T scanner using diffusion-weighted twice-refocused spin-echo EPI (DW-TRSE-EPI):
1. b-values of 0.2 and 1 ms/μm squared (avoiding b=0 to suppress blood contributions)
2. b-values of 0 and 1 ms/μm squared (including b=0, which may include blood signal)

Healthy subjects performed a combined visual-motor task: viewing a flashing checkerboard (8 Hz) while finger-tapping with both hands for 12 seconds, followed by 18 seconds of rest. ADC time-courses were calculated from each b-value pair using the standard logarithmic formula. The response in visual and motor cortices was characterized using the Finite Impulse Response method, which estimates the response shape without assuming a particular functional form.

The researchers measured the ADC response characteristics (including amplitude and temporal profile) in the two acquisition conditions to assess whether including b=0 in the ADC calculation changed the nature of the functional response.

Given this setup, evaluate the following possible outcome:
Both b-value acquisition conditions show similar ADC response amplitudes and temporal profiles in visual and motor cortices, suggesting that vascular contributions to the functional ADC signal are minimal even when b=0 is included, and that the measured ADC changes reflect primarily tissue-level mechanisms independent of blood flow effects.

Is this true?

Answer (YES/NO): NO